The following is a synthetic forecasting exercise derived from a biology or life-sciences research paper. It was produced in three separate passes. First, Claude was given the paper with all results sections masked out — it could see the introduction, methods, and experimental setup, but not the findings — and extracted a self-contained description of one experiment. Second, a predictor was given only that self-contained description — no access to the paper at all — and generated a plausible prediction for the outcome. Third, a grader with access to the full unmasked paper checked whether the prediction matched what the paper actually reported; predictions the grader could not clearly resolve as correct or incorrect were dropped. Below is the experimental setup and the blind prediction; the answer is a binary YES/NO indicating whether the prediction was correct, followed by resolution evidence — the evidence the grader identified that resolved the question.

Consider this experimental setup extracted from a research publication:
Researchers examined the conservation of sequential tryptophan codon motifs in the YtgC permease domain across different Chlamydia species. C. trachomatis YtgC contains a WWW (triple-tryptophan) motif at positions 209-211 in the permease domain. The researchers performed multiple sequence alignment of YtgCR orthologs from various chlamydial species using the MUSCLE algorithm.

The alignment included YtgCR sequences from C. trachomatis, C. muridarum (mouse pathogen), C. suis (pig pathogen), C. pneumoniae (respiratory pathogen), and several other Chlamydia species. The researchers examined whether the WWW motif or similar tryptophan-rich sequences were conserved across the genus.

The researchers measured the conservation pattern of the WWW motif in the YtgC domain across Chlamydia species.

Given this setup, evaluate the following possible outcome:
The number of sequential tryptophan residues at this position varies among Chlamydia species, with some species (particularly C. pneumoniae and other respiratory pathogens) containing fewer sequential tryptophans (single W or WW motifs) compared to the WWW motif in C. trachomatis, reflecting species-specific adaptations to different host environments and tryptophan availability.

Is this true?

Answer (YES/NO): NO